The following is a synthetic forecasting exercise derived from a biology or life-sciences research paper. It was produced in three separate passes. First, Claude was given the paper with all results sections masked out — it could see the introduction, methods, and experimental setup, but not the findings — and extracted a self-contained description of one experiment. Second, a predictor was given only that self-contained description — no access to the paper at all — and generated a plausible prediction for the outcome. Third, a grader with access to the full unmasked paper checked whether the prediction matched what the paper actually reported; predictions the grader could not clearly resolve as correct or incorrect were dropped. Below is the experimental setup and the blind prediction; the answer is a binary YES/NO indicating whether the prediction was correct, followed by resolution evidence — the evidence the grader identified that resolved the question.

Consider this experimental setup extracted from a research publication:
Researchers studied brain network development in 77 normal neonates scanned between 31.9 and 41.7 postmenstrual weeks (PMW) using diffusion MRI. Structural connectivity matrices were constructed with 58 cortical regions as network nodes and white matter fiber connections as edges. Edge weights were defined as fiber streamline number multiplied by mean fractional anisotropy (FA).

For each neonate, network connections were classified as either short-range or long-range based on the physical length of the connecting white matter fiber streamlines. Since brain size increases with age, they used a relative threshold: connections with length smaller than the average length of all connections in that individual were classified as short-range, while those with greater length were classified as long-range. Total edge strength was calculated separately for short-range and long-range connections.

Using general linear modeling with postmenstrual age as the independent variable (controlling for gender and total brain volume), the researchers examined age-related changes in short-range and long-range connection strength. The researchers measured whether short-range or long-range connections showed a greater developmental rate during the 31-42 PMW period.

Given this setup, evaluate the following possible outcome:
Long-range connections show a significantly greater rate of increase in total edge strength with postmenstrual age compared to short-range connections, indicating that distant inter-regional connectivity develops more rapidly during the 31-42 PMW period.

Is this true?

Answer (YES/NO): NO